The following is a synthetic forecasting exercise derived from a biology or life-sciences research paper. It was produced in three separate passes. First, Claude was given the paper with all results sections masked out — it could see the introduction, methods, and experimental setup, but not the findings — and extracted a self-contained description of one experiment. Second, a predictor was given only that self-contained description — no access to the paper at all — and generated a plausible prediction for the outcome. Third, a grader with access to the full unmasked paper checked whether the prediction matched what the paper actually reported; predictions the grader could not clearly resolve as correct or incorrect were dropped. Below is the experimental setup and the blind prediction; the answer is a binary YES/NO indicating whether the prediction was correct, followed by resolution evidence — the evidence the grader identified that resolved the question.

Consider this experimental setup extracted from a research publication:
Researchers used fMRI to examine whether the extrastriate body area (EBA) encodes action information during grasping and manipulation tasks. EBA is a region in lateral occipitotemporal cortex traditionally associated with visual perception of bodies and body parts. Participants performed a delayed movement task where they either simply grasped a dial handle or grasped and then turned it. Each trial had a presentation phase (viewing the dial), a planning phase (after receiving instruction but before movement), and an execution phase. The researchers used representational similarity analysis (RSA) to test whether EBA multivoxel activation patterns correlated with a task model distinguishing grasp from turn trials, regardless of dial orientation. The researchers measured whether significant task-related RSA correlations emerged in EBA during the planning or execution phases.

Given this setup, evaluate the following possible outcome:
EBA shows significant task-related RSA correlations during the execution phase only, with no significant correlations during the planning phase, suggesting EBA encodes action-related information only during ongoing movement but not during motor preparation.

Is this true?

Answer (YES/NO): NO